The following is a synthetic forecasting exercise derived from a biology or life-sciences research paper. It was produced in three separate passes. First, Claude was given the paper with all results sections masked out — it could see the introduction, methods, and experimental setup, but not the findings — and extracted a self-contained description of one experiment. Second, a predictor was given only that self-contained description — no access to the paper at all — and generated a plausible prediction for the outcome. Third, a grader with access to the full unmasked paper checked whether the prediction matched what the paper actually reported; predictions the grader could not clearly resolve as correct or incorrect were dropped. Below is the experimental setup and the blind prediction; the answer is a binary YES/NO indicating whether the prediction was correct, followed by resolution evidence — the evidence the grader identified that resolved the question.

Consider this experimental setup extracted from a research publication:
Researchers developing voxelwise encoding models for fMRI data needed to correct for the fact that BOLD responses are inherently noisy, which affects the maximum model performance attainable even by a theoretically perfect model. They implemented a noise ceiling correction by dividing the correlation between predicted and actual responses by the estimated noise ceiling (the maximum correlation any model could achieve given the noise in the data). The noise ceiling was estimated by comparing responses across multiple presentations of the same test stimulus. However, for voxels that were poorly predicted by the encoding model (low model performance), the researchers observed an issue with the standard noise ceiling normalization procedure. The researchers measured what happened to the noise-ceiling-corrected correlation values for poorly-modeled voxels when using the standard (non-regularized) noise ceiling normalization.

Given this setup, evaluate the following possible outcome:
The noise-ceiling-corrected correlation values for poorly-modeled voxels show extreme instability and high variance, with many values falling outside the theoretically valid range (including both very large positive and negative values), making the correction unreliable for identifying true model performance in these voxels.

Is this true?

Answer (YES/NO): NO